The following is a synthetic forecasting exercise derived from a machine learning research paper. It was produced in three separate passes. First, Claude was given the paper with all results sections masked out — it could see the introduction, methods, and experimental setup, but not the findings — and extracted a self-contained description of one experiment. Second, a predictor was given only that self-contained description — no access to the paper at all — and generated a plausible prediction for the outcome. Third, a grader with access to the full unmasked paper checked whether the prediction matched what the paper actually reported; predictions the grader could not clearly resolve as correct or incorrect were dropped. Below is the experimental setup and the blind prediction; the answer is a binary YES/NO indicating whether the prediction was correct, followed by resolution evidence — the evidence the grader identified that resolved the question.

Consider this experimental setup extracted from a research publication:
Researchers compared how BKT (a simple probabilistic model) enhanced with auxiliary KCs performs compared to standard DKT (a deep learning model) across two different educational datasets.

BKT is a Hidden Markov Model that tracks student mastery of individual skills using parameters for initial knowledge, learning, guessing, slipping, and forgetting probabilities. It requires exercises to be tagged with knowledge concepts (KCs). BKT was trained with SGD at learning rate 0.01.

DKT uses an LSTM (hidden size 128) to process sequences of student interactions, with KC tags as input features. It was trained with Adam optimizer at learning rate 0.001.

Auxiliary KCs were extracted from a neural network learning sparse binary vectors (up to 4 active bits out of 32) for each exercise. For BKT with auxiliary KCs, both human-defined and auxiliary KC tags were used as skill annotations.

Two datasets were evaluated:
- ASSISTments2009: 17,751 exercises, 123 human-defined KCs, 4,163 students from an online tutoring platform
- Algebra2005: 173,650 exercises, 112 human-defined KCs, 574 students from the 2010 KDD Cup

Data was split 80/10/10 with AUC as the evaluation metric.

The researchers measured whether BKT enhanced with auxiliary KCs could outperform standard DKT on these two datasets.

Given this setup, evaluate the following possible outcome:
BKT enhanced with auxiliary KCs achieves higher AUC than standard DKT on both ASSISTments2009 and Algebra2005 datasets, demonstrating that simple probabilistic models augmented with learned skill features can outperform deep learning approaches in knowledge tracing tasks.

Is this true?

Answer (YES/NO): NO